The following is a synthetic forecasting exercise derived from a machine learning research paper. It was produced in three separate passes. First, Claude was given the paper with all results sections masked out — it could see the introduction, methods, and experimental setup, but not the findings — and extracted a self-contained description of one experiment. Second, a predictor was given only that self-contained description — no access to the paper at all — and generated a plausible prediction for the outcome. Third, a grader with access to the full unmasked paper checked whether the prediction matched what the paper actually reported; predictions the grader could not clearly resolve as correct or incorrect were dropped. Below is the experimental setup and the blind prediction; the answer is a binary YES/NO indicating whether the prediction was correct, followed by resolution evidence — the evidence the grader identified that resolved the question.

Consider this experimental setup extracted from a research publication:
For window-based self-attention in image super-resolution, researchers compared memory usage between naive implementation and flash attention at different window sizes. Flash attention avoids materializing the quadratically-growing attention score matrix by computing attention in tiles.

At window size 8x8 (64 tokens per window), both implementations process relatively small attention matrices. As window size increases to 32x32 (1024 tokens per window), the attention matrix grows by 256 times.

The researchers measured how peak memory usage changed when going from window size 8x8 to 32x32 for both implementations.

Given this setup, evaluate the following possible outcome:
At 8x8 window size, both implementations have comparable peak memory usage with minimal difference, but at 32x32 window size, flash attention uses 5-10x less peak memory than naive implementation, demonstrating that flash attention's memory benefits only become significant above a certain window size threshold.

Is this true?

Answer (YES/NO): NO